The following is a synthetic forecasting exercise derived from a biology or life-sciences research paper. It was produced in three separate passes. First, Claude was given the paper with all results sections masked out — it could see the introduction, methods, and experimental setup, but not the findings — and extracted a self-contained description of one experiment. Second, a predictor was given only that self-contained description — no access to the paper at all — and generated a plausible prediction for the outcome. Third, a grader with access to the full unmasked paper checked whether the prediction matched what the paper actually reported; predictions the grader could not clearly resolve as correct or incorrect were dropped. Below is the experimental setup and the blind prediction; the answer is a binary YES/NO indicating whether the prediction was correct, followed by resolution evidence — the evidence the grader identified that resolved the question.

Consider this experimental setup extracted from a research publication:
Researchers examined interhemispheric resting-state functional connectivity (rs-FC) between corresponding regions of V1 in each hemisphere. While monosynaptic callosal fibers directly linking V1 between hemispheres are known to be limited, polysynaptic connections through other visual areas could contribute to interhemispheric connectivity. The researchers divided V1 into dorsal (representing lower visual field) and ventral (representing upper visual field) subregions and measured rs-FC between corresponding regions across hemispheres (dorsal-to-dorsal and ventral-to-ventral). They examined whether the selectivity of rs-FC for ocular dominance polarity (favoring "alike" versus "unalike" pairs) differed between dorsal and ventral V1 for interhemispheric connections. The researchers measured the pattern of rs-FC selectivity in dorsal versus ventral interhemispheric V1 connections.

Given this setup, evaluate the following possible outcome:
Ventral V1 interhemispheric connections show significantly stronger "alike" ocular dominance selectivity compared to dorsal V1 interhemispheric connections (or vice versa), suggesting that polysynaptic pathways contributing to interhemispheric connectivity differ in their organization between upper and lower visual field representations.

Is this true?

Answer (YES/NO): NO